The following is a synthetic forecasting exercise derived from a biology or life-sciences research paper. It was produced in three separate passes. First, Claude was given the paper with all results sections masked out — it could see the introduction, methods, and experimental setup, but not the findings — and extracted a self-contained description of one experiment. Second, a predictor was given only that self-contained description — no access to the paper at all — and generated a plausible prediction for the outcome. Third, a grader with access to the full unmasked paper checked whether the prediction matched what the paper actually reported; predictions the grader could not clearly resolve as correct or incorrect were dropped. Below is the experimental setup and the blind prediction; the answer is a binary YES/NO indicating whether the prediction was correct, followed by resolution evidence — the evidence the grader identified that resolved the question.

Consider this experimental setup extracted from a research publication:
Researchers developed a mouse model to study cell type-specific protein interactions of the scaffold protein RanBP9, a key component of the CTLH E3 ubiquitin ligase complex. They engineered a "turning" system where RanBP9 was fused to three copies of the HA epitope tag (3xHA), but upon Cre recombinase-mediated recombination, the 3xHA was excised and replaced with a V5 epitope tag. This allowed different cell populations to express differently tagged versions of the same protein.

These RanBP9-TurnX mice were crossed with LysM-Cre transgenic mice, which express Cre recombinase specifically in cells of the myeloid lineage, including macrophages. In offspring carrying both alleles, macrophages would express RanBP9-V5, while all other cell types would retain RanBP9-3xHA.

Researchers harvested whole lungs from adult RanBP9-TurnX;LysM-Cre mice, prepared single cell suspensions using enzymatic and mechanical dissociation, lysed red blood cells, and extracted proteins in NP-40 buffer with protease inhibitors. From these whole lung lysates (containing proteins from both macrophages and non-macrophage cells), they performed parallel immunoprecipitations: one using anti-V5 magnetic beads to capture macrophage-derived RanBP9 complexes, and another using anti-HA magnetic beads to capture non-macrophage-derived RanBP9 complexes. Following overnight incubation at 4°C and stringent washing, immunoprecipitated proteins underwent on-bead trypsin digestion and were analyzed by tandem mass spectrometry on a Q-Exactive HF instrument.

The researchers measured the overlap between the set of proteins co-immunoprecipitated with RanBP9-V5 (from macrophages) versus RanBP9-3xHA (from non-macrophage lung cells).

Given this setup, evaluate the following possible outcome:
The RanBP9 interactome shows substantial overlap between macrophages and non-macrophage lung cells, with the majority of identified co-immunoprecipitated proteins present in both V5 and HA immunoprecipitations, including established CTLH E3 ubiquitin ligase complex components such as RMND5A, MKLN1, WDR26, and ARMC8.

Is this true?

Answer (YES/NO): NO